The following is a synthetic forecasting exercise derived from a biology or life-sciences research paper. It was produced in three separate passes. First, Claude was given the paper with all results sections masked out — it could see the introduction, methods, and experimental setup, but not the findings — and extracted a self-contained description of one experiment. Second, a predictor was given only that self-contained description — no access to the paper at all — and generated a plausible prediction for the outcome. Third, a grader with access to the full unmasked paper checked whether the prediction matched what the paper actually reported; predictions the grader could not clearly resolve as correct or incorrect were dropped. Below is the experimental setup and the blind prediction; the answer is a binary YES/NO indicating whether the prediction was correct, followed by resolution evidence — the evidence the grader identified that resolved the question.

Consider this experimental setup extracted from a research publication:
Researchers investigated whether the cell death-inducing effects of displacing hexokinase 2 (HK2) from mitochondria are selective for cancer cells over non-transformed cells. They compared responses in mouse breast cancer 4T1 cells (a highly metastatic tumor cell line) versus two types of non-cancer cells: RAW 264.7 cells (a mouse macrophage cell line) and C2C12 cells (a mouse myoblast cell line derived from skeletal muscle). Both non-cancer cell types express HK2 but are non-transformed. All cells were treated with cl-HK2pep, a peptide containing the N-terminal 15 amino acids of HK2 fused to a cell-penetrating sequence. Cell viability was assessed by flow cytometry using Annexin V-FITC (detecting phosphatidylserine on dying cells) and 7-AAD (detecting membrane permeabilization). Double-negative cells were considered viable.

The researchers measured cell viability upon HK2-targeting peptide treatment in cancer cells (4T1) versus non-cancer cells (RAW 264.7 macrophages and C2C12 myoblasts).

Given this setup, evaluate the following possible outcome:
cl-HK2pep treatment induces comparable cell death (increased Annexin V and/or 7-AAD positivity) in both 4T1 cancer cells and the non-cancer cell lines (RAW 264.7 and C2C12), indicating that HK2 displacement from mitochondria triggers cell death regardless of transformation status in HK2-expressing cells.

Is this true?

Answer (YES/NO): NO